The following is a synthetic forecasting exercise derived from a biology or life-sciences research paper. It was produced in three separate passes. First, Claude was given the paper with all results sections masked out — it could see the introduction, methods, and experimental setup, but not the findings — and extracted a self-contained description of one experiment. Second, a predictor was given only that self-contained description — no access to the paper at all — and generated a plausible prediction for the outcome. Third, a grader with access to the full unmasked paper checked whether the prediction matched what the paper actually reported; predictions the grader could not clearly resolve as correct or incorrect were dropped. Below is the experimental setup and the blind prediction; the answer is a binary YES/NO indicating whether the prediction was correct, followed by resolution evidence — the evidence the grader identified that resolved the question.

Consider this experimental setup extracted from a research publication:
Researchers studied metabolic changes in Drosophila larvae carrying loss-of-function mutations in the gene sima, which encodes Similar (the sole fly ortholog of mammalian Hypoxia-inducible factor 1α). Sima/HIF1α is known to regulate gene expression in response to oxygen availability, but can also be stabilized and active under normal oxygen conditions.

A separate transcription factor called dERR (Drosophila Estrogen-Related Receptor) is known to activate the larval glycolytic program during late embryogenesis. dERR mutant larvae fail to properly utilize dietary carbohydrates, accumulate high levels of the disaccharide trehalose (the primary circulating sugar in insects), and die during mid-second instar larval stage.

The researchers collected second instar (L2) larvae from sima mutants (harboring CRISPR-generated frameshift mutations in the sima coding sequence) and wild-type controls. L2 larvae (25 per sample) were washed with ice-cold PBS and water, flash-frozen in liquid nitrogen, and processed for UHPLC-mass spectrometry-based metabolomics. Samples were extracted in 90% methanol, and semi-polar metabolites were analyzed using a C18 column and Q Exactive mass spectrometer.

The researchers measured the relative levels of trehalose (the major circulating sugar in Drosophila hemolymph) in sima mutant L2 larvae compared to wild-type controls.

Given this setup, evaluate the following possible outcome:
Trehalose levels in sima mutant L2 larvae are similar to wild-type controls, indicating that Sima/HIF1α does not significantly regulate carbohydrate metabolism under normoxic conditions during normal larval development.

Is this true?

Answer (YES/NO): NO